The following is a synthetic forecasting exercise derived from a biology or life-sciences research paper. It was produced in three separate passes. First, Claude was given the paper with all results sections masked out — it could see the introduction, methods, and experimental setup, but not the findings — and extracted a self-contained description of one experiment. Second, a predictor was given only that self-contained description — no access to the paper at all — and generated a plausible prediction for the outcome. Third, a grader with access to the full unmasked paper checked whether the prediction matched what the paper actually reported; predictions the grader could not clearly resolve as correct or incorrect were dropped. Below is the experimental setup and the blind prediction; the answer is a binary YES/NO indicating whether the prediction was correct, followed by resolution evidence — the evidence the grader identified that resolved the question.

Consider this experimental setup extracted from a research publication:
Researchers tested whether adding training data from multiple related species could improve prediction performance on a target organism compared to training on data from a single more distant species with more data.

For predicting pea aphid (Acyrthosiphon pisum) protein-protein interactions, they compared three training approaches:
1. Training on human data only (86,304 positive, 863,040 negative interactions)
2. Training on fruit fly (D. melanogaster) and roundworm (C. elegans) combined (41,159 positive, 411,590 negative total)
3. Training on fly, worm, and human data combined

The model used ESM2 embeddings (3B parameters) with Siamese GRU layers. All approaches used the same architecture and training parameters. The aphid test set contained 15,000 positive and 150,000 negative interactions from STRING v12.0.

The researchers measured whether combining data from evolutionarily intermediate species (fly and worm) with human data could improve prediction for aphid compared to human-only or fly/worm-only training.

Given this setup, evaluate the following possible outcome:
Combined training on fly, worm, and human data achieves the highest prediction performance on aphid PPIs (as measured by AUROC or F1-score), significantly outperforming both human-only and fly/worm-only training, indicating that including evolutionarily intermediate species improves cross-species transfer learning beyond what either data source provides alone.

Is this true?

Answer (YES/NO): YES